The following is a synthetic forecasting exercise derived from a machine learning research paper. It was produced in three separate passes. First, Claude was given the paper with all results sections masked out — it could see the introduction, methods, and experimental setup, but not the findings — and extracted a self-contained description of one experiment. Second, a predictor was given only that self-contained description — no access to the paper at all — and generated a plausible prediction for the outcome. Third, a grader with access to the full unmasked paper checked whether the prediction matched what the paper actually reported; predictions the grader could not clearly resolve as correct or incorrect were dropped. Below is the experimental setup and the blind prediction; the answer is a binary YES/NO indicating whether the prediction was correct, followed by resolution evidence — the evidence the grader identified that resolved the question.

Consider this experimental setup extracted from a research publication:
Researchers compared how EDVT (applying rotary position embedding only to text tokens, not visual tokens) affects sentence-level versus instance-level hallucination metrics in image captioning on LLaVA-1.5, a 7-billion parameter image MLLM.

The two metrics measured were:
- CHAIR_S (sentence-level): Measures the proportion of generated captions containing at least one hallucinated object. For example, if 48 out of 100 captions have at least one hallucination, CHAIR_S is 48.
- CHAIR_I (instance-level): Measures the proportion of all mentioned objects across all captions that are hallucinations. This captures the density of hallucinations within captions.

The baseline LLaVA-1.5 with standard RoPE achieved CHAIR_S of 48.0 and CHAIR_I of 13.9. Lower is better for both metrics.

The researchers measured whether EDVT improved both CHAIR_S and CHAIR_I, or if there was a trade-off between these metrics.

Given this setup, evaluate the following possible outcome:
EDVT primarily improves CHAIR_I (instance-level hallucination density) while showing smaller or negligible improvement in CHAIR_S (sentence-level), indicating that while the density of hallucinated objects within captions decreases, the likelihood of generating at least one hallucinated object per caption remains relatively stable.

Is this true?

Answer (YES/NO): NO